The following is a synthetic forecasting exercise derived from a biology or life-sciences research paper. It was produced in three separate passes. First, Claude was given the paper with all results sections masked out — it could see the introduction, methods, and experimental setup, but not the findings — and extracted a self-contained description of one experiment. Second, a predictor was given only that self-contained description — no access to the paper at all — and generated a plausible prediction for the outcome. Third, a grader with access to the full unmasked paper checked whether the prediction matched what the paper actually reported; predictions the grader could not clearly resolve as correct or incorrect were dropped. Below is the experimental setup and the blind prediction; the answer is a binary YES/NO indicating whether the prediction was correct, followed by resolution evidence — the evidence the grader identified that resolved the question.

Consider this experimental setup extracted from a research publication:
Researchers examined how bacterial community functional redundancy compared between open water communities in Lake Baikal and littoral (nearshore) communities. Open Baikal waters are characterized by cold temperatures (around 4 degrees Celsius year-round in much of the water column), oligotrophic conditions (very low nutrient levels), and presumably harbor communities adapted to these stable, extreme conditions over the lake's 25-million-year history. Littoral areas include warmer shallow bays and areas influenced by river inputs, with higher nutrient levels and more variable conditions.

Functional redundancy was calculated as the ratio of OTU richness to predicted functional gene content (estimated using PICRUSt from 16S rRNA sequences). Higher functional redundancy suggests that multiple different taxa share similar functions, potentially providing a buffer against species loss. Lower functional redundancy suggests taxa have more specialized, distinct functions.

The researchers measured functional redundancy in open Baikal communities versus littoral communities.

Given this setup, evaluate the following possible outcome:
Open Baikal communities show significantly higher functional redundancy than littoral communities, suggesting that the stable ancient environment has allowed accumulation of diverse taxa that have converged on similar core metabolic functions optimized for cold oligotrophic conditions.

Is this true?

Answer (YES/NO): NO